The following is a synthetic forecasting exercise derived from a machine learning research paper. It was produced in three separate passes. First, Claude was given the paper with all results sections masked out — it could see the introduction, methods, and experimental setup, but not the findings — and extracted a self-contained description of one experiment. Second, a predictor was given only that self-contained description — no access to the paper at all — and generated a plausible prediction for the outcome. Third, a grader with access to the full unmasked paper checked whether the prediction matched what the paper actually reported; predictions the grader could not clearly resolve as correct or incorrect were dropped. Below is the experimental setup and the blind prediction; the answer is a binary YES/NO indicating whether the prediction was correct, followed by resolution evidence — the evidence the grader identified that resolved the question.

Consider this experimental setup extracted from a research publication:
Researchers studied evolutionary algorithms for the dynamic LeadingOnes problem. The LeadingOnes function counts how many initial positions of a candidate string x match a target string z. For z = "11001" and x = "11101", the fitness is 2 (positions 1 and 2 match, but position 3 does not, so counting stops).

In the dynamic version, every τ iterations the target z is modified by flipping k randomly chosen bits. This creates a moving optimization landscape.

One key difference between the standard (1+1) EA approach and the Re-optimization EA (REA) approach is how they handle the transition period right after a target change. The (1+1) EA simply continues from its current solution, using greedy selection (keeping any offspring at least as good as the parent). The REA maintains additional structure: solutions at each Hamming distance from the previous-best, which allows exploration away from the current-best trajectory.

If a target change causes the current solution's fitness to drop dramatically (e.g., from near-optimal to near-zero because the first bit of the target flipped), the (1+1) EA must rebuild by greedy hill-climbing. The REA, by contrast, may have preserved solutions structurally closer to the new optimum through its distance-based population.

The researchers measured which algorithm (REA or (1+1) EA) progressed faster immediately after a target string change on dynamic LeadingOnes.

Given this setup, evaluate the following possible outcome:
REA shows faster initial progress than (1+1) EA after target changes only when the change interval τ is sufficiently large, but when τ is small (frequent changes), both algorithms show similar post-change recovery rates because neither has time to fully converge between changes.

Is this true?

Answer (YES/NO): NO